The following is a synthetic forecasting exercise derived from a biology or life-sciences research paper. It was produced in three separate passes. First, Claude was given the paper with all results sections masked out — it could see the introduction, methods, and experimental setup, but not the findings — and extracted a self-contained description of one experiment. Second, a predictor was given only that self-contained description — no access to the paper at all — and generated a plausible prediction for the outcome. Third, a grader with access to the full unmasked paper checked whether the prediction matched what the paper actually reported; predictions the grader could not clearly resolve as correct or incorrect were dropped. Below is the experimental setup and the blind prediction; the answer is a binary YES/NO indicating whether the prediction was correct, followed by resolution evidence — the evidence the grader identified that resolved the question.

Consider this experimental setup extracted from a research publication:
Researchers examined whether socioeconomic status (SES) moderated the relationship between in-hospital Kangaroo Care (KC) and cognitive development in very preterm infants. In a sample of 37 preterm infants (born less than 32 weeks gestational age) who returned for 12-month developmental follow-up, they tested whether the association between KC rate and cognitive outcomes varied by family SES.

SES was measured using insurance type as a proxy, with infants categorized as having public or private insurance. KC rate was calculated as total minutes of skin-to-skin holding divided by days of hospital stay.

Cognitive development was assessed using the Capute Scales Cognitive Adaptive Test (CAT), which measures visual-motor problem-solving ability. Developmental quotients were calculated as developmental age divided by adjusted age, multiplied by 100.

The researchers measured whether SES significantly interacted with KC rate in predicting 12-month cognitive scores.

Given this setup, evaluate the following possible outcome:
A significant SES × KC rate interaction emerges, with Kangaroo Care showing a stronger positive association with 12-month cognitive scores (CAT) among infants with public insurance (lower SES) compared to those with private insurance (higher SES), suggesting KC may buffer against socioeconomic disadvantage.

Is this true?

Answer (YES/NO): NO